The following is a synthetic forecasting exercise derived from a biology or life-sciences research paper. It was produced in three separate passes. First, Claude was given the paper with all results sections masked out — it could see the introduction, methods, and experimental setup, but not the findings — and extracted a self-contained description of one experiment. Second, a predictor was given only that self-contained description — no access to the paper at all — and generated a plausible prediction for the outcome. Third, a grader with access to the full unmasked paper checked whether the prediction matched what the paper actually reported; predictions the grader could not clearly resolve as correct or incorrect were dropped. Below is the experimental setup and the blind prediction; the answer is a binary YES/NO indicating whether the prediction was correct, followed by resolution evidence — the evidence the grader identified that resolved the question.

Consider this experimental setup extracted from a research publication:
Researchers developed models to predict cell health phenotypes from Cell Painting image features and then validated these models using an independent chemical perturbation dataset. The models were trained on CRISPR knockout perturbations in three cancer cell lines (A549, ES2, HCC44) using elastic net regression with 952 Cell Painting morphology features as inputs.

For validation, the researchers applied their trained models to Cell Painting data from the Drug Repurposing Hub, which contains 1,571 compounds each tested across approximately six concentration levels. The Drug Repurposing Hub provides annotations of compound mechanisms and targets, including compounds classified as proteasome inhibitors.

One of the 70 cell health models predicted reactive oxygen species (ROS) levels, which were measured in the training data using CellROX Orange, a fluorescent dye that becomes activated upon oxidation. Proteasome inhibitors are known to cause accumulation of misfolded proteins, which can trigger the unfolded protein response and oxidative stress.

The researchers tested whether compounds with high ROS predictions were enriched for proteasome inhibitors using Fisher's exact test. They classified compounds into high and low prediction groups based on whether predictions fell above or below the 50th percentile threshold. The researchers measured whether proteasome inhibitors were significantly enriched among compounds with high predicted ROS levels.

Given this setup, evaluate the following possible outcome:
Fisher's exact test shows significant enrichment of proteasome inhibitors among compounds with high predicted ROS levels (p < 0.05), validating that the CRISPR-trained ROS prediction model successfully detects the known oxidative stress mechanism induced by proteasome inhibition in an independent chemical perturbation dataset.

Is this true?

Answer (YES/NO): YES